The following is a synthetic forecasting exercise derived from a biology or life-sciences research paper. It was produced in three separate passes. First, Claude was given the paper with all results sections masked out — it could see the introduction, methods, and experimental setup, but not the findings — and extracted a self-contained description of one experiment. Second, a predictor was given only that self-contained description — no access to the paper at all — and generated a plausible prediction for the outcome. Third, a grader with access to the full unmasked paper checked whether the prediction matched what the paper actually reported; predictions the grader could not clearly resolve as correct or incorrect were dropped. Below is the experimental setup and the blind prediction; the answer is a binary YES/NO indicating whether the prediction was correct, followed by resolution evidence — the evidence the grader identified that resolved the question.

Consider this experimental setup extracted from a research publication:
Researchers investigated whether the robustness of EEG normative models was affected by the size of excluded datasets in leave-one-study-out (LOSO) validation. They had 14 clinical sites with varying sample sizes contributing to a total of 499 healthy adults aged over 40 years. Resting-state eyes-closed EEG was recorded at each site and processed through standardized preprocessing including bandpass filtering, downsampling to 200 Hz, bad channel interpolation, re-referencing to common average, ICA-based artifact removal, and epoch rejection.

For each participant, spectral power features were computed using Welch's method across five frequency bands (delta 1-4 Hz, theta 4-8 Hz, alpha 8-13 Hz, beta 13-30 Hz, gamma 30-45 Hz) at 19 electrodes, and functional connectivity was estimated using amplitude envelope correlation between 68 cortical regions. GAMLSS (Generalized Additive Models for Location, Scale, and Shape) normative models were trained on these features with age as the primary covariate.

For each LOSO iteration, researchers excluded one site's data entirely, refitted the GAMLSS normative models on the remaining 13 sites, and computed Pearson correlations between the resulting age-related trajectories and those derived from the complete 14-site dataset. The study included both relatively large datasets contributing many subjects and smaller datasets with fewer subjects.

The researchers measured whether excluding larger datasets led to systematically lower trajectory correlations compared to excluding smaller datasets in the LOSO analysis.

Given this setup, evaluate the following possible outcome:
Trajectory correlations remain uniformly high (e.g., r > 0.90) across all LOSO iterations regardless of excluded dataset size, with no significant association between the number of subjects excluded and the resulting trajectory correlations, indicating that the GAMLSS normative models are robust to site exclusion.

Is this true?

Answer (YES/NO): NO